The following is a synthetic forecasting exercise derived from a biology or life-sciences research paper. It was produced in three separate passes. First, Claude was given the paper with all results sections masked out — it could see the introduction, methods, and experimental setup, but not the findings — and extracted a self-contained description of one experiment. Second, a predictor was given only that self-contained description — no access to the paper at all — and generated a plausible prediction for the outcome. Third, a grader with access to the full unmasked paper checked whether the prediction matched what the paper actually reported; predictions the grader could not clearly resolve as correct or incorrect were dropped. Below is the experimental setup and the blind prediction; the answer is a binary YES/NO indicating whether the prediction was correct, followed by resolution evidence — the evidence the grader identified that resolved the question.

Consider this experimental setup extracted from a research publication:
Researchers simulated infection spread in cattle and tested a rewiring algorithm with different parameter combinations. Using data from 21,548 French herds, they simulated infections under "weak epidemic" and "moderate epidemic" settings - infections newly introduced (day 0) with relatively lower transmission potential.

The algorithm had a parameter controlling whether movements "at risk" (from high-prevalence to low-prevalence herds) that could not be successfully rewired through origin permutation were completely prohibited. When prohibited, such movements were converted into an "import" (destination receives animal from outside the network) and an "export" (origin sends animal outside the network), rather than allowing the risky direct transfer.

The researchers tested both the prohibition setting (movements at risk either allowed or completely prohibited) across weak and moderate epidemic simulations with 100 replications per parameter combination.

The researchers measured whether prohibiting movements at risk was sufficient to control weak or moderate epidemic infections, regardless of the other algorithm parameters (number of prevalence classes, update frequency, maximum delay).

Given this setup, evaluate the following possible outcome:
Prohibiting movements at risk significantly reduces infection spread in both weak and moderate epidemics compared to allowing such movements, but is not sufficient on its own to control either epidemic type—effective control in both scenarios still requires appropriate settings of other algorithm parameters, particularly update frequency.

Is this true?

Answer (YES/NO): NO